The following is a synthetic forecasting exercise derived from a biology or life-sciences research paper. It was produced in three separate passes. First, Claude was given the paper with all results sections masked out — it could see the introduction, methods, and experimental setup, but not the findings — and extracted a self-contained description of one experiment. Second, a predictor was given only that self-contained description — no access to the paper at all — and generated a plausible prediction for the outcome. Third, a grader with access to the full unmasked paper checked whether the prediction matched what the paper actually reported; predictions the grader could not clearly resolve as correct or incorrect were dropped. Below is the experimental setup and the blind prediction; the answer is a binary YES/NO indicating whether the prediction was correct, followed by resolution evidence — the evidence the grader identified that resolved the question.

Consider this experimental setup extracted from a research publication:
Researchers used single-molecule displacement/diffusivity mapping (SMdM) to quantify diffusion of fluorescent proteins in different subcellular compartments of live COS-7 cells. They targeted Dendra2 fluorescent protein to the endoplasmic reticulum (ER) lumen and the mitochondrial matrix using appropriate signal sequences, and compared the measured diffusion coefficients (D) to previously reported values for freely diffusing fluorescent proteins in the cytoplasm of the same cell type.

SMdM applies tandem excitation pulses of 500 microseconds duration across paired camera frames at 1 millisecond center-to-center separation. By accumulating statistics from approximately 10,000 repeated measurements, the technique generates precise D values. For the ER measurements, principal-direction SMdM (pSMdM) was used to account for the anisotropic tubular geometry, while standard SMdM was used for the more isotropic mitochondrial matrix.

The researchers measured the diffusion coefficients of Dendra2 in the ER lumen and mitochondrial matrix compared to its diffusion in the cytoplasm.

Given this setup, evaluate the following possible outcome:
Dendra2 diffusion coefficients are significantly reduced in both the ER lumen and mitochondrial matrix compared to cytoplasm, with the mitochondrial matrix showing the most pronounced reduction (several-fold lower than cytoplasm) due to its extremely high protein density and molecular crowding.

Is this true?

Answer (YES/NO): NO